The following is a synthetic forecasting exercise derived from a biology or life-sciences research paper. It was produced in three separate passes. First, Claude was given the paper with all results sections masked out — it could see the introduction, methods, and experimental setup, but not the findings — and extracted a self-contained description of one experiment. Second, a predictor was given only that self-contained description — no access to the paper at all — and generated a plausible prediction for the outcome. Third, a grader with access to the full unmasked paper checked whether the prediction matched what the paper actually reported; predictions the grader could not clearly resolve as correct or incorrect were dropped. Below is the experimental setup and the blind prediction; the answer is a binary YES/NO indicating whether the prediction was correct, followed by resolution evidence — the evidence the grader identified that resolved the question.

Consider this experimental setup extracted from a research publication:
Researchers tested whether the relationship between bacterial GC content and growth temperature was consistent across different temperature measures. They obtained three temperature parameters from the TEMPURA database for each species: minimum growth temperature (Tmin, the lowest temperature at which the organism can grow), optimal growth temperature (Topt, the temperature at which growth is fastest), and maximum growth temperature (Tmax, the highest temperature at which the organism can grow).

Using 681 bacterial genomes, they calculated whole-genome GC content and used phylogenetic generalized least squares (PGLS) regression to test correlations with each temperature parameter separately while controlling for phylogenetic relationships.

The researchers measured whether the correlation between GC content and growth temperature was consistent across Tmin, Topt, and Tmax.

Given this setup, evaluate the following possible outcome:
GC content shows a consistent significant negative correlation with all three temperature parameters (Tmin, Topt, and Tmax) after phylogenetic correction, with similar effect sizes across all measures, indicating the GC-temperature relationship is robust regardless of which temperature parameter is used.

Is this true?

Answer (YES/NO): NO